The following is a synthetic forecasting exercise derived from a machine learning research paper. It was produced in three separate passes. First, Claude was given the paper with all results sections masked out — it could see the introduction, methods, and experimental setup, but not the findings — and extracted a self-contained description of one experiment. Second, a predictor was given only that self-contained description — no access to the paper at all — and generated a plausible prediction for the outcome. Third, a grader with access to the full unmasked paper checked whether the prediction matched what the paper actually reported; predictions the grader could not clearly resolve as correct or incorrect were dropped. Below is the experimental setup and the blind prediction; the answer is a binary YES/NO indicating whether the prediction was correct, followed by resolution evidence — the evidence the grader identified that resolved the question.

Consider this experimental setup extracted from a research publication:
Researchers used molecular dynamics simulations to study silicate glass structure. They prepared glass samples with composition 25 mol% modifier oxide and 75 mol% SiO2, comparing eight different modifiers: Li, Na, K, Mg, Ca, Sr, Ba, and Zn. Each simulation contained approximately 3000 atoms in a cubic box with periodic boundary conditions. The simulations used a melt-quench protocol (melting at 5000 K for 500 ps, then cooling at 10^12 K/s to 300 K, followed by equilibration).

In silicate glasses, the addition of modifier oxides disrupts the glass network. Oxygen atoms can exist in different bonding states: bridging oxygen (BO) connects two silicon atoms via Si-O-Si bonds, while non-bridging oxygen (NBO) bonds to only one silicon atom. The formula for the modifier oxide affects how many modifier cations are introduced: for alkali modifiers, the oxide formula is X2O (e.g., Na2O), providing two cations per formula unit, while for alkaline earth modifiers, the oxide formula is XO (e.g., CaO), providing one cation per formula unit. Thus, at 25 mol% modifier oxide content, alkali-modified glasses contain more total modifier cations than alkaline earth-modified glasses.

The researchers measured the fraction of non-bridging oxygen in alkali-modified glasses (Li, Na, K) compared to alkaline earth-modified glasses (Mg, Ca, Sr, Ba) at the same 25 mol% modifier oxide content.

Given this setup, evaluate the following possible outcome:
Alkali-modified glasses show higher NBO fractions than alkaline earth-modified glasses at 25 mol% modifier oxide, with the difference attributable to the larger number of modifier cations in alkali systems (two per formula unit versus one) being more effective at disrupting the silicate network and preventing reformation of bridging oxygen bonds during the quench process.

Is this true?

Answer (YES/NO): NO